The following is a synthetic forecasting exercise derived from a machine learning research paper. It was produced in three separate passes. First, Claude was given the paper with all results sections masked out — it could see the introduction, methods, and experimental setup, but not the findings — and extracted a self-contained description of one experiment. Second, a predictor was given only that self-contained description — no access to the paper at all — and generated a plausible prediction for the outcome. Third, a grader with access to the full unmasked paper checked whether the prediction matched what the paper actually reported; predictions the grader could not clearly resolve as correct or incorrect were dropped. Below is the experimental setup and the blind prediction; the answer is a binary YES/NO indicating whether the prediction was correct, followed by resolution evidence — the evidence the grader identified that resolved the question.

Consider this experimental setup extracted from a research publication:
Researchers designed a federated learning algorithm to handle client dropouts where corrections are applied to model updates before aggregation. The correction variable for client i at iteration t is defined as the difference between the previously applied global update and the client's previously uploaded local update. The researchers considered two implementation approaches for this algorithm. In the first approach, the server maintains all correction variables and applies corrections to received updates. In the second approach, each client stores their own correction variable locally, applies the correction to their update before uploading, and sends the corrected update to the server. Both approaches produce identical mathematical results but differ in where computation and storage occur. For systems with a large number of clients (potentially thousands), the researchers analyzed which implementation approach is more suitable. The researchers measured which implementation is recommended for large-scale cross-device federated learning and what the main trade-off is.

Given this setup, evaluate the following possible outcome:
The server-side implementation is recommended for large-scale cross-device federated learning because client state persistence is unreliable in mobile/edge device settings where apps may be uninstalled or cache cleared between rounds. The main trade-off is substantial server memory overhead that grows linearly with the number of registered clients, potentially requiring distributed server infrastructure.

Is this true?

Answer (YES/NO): NO